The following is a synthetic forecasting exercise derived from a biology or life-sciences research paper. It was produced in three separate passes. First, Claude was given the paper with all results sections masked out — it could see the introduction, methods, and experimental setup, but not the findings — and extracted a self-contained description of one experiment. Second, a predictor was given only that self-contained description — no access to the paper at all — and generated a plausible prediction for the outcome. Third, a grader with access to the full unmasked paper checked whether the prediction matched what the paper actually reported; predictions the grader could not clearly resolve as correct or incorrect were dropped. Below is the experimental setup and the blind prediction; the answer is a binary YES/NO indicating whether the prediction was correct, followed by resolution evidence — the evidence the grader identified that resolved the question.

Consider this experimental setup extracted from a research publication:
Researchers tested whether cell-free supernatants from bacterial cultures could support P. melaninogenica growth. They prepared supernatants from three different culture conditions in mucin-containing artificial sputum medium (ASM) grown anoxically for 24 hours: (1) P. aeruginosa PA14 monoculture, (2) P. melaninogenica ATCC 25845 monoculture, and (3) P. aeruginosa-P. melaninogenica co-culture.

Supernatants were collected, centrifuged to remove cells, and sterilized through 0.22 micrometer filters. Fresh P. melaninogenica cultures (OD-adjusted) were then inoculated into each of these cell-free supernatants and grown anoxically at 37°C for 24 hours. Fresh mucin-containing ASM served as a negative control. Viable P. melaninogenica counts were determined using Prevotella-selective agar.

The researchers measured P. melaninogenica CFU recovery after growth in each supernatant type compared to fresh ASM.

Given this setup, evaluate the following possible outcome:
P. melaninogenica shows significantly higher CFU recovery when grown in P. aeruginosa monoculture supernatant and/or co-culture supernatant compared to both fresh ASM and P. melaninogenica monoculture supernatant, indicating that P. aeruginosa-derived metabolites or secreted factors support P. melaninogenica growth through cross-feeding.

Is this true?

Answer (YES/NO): NO